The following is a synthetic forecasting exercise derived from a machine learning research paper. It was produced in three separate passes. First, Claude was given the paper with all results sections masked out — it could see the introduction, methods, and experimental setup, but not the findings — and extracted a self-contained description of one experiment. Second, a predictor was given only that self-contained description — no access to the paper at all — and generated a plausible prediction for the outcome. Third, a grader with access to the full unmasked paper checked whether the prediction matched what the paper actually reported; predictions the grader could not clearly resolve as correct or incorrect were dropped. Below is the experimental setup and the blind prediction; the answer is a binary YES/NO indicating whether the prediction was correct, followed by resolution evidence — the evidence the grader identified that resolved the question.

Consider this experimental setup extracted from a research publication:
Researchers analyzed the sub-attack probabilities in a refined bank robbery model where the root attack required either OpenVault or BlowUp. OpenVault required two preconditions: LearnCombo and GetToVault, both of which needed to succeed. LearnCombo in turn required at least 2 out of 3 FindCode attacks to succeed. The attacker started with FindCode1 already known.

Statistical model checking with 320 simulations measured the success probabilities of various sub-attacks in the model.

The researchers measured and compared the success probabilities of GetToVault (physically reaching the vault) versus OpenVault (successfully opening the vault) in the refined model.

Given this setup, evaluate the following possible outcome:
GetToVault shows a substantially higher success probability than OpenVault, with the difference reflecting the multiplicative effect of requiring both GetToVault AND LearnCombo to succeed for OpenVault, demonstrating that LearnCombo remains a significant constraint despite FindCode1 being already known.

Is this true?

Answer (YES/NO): YES